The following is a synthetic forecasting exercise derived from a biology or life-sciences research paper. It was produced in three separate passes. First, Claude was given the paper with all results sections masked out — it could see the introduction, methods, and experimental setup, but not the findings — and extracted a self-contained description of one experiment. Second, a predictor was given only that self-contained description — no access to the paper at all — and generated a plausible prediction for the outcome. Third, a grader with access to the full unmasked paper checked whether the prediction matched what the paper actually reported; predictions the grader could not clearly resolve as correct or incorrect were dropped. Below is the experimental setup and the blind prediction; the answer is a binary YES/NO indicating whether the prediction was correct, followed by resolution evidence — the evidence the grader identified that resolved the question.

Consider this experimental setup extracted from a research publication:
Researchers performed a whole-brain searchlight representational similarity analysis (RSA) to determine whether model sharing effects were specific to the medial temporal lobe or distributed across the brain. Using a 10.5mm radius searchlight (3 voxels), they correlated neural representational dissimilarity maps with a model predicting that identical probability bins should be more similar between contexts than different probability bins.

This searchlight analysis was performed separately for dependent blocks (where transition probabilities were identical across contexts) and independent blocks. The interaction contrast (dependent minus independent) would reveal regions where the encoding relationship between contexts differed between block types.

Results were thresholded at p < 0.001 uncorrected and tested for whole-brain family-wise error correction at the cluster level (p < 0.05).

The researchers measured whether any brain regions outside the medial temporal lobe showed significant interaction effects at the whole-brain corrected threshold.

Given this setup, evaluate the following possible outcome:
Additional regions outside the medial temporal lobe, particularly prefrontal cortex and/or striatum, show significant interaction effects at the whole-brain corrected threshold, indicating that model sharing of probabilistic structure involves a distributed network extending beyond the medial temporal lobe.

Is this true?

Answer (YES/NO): YES